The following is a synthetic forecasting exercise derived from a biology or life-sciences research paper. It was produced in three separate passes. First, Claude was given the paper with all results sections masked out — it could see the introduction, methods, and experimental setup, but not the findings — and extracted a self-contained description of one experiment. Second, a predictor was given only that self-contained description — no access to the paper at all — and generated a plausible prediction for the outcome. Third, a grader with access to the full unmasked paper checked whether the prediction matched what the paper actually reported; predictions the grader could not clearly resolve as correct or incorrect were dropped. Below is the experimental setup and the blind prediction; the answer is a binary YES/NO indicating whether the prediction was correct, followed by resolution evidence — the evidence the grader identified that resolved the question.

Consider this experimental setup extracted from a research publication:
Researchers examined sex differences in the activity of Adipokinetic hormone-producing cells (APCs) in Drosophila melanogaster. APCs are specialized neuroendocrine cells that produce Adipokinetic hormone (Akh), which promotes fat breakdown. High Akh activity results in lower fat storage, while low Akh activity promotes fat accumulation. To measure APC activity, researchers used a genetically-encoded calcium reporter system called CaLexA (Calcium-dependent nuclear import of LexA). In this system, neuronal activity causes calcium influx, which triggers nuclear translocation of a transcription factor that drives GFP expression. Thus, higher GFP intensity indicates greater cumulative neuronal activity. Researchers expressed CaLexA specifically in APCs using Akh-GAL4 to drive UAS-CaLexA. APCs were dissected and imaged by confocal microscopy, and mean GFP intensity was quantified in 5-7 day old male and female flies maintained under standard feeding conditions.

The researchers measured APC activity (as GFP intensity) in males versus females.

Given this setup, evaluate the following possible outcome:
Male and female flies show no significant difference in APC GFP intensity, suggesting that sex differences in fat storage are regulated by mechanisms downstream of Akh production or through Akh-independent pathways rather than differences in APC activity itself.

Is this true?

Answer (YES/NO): NO